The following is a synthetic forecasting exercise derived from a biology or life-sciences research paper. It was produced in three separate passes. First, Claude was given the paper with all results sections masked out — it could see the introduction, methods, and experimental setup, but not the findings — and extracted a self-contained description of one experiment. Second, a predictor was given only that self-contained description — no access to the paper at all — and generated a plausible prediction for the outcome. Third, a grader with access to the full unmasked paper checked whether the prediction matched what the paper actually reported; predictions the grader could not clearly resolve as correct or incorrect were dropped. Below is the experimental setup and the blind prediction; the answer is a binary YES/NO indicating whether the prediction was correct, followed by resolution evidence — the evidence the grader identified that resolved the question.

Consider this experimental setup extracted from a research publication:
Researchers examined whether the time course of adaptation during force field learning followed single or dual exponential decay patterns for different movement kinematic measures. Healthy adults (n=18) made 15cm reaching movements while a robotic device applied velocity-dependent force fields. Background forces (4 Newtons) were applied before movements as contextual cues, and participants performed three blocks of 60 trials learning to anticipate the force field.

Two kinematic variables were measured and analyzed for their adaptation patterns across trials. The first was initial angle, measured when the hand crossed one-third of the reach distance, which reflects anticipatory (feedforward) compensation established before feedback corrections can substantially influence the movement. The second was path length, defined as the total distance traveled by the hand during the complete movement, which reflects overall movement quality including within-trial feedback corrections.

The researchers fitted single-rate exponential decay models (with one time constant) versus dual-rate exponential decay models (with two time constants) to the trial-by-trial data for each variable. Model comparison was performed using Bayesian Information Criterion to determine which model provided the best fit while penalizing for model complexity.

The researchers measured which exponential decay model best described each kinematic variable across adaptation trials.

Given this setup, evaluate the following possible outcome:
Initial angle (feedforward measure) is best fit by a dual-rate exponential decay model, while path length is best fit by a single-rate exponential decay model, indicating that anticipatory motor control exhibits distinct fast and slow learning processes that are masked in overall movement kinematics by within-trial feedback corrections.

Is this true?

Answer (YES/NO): NO